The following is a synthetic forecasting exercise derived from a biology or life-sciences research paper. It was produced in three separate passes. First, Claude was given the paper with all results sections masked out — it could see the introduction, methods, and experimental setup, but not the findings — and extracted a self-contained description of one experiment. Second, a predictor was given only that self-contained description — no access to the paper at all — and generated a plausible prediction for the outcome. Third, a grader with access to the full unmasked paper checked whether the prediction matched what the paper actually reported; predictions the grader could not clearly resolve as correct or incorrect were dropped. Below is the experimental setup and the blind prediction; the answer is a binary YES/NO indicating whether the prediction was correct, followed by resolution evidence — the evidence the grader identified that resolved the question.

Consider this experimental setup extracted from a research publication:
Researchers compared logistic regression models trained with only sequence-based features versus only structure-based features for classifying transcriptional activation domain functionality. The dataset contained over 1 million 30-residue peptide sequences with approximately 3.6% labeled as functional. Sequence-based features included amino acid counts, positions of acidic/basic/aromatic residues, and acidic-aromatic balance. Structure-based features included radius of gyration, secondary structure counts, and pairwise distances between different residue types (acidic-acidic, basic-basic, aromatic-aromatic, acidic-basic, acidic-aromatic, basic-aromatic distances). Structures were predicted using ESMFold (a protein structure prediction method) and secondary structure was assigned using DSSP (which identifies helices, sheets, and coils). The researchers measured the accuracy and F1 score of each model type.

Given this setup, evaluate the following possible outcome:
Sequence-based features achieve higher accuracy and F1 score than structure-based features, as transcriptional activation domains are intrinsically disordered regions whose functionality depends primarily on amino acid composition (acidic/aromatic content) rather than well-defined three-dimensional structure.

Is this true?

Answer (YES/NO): YES